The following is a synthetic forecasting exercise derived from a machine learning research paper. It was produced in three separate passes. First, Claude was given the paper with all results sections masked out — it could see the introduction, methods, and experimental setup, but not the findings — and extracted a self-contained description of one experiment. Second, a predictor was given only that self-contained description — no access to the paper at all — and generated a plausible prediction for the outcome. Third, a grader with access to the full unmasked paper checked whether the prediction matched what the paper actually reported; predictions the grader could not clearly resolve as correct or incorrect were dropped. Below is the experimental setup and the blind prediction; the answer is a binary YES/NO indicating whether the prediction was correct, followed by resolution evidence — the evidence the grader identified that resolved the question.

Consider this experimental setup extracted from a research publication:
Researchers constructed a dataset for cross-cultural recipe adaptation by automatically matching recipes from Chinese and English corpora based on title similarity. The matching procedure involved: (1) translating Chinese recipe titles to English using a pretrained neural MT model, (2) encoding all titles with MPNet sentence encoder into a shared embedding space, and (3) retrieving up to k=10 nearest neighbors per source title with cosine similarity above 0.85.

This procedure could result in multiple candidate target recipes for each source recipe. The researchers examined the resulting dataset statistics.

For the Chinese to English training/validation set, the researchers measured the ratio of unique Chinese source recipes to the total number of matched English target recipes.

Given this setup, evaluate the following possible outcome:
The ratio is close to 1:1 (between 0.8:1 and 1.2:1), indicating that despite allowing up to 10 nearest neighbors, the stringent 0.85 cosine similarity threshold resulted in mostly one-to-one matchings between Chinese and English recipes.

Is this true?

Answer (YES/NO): NO